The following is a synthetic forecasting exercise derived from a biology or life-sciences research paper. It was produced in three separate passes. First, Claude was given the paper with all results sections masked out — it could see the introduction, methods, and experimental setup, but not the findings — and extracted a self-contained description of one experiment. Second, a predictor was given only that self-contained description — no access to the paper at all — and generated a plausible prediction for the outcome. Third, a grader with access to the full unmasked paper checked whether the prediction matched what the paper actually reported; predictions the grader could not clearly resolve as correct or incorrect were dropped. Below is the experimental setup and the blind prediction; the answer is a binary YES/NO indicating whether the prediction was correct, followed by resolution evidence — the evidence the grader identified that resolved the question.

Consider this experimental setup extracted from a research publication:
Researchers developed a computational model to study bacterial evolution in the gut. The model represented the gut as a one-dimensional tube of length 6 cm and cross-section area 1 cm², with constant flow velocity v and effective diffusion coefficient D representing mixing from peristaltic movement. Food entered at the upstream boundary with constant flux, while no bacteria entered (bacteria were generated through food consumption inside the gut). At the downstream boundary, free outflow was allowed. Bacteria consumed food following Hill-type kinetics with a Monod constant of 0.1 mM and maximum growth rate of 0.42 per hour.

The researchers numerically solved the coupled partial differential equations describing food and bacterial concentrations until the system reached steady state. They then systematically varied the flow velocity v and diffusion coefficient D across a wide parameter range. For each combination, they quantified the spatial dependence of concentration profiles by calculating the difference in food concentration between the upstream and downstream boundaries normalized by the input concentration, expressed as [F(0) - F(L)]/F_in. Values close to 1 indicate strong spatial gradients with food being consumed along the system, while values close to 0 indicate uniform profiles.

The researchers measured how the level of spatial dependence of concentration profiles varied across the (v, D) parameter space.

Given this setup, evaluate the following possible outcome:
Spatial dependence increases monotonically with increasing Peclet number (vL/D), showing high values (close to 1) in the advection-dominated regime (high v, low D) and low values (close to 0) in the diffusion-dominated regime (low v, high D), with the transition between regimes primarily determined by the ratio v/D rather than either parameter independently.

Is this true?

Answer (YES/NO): NO